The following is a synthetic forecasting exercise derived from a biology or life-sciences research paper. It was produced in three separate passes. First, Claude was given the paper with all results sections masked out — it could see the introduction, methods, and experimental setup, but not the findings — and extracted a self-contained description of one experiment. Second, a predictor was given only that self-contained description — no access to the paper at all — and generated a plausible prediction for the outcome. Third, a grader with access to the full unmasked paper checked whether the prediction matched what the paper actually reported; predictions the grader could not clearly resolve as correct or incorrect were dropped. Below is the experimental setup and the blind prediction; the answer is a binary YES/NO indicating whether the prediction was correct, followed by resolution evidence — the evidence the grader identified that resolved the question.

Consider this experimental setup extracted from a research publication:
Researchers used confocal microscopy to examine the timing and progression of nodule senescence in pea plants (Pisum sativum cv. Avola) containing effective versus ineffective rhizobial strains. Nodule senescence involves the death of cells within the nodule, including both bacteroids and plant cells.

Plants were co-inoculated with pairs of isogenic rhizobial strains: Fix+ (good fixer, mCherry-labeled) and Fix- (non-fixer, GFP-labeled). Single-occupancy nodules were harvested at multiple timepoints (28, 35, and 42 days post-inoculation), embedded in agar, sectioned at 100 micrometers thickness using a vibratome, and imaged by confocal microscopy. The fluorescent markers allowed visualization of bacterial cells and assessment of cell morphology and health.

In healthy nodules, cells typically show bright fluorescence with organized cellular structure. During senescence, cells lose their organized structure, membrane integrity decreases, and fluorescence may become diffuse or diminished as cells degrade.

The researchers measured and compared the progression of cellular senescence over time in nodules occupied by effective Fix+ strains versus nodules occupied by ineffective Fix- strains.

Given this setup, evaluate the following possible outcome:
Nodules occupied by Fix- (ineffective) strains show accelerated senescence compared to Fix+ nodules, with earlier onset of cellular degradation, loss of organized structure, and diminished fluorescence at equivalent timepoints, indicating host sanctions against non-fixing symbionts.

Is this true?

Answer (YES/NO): YES